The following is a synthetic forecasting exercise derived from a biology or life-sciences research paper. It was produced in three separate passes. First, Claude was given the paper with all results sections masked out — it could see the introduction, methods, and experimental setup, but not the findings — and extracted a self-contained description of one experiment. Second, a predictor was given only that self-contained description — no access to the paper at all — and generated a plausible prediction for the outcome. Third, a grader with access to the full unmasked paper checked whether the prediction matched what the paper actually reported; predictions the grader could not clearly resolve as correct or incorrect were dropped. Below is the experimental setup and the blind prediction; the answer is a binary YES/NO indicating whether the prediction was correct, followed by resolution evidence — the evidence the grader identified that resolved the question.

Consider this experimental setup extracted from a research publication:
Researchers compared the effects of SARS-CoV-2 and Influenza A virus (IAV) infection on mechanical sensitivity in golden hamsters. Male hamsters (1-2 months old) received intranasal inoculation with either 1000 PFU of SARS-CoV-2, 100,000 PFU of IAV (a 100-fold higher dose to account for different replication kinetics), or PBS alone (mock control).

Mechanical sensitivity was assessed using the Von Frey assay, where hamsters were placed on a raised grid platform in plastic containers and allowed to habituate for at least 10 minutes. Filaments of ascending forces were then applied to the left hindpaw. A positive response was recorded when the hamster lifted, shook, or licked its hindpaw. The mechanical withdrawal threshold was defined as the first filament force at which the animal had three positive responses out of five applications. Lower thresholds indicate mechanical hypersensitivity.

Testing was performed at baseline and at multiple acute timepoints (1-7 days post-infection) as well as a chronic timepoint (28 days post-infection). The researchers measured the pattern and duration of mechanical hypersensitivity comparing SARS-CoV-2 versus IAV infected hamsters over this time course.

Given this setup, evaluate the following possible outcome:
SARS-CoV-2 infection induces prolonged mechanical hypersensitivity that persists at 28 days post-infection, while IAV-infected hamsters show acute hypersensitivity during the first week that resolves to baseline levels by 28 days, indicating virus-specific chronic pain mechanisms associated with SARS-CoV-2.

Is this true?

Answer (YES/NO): YES